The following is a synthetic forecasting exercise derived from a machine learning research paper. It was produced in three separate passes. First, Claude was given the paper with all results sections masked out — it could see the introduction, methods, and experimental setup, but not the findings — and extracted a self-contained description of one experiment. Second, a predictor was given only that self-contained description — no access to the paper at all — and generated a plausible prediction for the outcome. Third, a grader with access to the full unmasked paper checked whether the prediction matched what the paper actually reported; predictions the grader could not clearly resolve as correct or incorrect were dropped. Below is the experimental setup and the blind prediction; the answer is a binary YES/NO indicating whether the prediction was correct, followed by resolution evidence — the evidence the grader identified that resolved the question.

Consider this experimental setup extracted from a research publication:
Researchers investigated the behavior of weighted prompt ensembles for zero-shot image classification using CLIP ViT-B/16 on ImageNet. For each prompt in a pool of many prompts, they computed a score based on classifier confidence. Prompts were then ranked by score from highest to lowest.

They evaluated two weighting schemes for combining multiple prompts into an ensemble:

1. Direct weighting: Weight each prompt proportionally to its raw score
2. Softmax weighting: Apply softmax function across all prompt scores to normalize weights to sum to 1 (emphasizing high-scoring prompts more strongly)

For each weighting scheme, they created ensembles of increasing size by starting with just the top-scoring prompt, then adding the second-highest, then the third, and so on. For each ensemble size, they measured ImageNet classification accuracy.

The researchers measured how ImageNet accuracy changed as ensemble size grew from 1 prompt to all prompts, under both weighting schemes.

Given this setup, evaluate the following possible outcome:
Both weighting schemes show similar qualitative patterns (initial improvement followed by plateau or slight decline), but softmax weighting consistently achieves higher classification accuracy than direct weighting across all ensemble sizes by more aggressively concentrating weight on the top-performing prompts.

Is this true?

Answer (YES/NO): NO